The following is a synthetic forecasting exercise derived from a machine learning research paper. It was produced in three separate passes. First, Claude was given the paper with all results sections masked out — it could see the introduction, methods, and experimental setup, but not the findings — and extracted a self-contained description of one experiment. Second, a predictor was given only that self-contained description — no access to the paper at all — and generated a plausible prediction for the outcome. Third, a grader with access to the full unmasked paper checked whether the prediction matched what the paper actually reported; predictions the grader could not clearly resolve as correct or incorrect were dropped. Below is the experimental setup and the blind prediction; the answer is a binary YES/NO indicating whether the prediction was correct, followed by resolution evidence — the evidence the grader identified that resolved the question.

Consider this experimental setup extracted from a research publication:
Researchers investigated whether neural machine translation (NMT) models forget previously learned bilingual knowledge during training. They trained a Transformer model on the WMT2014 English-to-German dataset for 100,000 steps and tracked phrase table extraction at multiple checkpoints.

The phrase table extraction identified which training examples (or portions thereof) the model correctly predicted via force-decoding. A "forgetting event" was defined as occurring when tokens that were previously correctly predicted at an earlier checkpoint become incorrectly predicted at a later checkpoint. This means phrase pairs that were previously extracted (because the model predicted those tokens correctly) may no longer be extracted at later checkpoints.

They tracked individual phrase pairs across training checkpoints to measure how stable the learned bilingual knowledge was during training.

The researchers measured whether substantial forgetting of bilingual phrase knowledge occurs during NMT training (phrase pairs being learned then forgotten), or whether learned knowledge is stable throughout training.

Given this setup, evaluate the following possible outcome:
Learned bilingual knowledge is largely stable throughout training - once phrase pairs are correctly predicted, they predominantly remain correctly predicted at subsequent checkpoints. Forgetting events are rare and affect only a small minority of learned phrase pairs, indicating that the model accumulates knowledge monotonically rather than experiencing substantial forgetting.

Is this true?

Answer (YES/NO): NO